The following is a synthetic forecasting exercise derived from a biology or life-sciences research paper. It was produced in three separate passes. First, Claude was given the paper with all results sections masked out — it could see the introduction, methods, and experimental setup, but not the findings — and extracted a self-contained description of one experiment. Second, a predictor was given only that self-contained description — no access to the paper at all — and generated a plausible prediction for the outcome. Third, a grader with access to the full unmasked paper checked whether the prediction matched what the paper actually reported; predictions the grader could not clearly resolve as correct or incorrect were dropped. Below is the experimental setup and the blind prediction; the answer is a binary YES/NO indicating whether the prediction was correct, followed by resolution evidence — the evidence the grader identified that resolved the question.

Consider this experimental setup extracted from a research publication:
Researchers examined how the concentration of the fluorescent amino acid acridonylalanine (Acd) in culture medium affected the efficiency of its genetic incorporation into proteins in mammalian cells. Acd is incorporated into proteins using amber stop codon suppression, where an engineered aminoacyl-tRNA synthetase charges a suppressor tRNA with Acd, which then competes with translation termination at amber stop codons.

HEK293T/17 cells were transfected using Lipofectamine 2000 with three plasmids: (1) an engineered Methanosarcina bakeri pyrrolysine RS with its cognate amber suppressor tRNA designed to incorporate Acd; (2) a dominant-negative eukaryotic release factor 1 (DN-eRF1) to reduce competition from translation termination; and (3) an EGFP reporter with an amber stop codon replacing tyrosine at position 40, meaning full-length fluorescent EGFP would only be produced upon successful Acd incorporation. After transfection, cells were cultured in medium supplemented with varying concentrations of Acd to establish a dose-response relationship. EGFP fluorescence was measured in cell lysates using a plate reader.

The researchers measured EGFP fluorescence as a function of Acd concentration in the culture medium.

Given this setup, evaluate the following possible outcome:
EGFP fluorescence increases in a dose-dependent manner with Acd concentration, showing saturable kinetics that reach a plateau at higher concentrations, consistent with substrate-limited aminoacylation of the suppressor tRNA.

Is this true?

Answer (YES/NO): NO